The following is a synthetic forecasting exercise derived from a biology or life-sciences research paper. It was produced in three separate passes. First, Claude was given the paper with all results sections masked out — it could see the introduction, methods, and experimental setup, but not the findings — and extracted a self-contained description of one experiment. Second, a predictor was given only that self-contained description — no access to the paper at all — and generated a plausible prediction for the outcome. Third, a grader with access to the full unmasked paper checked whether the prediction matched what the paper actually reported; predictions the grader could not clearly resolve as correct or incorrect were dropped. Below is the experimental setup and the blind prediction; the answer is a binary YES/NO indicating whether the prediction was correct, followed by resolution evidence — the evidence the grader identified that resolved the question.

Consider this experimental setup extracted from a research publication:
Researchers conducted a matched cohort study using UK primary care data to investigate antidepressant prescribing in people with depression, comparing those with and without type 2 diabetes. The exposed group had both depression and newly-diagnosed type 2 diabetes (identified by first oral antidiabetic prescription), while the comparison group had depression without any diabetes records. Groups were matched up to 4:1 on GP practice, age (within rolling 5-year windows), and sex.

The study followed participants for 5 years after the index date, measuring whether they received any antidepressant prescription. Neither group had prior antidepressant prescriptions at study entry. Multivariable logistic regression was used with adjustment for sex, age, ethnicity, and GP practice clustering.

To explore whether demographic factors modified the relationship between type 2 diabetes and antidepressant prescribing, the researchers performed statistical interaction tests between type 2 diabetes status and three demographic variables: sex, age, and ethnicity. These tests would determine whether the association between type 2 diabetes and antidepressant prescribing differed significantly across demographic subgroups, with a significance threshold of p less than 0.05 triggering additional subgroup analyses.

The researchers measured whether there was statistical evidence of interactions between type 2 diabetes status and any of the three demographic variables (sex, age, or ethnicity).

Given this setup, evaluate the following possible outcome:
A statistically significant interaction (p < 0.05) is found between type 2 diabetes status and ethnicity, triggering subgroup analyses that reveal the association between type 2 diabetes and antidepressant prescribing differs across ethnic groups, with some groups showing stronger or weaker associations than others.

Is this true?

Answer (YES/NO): YES